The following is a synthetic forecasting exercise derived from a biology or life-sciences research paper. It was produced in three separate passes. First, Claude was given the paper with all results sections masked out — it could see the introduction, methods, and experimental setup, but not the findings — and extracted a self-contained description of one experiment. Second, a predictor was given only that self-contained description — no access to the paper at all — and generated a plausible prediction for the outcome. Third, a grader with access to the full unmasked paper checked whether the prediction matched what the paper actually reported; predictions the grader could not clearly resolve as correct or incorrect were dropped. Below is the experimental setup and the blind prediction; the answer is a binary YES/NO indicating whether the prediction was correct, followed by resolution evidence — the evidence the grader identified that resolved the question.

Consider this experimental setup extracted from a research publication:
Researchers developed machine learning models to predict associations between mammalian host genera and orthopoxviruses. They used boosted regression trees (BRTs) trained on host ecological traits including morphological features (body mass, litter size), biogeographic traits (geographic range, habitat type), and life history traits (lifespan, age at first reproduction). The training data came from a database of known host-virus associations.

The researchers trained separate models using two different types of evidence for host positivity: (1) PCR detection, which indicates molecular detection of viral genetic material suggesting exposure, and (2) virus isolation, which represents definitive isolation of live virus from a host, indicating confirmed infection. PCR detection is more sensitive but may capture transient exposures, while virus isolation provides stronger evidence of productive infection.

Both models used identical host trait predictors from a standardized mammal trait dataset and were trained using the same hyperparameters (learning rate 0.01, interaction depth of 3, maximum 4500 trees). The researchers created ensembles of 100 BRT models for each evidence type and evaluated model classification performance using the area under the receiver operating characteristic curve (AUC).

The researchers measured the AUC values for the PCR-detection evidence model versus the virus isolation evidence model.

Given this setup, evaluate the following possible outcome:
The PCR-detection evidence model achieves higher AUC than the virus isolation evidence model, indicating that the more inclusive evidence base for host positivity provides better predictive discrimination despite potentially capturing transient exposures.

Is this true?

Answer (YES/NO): NO